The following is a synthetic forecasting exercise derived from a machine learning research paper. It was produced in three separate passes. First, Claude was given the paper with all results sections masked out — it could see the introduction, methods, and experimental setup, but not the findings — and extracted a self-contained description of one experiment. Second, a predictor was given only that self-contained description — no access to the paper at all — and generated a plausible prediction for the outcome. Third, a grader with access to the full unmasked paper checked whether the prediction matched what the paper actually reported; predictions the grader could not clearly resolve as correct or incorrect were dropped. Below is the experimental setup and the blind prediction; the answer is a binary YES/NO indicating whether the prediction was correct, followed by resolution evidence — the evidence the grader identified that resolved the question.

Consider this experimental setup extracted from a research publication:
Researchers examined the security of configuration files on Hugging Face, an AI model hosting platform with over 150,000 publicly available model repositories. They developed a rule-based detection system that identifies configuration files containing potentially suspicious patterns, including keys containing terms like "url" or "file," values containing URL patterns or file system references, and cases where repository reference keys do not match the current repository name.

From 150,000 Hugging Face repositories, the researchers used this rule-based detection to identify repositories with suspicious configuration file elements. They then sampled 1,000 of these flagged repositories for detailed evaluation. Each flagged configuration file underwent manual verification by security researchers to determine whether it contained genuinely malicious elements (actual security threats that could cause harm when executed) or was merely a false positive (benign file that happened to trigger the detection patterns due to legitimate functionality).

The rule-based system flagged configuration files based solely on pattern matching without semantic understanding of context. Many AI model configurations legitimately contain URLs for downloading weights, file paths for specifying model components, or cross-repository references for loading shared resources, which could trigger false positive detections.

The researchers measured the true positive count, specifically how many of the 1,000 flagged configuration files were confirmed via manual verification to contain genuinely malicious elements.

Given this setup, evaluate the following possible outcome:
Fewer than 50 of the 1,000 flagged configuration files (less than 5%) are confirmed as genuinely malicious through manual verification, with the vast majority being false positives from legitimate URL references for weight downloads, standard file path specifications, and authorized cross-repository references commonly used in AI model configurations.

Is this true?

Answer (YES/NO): YES